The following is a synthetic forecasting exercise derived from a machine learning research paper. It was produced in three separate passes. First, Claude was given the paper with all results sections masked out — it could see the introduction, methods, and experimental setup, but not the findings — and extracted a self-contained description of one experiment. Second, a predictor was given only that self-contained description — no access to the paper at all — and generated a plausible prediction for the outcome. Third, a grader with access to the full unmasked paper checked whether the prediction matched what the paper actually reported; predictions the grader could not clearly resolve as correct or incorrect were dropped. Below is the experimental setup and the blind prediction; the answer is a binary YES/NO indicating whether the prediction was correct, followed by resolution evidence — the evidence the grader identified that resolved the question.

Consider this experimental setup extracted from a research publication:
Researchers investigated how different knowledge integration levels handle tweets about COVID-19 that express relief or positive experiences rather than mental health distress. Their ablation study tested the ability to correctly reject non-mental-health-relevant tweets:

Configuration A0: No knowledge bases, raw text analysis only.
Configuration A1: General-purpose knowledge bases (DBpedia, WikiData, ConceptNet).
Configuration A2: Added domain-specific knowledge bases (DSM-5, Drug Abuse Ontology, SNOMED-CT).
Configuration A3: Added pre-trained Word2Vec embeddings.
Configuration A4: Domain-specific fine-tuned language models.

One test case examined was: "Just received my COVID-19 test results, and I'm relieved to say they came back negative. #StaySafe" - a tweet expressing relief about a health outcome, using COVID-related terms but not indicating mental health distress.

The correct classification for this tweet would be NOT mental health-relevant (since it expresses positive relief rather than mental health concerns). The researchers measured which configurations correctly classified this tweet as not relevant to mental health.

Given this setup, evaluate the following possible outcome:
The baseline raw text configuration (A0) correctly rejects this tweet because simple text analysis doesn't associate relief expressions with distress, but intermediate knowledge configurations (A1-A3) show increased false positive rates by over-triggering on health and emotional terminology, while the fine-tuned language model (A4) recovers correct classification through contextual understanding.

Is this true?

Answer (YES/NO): NO